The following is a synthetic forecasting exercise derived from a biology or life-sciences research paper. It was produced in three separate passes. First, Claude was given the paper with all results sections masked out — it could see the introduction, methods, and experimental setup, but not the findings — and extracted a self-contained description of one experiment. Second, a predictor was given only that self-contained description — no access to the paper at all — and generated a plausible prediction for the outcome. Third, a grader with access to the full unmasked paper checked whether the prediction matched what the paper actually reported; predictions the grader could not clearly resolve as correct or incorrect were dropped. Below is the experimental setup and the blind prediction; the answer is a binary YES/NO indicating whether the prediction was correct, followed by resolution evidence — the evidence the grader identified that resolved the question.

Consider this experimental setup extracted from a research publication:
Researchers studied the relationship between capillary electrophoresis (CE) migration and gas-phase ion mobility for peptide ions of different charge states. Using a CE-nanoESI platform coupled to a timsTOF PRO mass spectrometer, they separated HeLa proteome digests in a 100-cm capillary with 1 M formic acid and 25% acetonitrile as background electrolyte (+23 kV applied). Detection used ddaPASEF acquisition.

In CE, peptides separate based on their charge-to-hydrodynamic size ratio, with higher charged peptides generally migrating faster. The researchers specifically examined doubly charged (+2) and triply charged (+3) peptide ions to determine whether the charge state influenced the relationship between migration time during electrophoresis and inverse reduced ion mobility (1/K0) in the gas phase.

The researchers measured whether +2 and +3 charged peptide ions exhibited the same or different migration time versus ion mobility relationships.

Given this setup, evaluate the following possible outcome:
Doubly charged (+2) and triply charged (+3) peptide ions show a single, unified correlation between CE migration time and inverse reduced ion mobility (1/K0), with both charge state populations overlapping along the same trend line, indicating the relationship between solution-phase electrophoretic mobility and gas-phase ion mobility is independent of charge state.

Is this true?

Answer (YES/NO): NO